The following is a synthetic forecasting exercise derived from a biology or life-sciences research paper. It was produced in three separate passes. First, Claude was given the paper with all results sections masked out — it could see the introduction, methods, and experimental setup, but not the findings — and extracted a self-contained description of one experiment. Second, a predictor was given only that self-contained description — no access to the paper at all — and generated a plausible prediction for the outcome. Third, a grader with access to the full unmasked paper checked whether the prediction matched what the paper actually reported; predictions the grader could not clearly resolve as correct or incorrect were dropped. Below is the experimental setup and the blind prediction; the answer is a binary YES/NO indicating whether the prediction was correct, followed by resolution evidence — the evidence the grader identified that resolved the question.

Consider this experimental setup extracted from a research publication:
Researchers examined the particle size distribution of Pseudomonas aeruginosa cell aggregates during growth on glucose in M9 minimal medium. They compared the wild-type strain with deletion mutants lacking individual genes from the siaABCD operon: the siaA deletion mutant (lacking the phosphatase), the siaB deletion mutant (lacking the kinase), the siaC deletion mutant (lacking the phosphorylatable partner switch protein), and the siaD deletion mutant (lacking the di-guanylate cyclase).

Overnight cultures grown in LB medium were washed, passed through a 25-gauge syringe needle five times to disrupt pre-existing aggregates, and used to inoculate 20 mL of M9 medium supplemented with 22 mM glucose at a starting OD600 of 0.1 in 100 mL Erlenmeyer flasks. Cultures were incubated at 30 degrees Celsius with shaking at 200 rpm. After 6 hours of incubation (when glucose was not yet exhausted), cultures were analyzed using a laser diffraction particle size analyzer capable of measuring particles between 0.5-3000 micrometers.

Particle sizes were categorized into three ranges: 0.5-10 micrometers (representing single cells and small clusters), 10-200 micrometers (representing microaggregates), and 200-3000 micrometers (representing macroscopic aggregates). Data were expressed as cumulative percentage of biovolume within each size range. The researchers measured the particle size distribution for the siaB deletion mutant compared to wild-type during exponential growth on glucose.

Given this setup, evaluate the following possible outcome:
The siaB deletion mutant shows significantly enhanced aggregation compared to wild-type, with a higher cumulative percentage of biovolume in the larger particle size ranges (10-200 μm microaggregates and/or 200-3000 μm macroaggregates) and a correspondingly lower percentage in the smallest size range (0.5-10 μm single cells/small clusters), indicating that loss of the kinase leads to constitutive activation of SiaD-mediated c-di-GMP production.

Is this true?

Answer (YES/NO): YES